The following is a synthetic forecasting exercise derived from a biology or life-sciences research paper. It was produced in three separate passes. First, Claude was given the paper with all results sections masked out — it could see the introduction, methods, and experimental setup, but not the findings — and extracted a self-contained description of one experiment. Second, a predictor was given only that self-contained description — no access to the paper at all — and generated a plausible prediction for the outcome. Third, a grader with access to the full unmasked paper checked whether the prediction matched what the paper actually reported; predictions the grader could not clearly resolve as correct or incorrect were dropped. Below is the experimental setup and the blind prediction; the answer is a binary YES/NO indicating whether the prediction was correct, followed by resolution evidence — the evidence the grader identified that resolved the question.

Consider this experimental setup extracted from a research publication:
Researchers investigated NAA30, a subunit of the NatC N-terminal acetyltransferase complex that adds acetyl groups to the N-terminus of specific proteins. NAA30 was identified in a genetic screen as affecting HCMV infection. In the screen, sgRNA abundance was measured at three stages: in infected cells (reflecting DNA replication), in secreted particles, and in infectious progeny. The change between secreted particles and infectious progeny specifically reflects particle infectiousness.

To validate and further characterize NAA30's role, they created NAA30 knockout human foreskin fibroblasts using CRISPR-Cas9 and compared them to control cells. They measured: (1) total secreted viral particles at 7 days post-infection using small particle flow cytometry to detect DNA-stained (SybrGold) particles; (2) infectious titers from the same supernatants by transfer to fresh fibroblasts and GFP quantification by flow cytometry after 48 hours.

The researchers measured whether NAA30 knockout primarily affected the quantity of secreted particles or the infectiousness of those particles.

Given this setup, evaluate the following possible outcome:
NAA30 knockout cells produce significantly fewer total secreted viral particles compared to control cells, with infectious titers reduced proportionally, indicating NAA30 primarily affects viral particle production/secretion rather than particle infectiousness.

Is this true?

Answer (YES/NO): NO